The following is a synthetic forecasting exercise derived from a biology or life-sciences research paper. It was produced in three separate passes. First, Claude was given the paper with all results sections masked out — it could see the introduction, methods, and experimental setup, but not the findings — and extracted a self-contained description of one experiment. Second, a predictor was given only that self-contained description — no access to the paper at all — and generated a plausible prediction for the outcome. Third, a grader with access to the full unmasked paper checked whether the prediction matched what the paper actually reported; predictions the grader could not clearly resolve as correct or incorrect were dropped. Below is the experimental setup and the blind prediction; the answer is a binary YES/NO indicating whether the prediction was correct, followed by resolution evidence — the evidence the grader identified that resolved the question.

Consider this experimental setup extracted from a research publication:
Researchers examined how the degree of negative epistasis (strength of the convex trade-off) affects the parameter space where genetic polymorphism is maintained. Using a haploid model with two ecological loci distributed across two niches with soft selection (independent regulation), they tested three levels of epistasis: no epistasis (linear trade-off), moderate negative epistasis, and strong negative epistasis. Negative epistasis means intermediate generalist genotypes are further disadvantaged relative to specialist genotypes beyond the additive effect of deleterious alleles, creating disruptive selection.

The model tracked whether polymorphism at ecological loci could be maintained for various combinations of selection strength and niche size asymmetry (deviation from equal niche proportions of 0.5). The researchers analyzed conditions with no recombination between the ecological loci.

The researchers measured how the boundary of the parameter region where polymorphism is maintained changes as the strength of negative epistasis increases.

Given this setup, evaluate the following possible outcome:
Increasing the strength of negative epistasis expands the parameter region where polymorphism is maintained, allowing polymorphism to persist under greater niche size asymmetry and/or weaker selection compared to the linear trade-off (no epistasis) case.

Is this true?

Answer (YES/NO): NO